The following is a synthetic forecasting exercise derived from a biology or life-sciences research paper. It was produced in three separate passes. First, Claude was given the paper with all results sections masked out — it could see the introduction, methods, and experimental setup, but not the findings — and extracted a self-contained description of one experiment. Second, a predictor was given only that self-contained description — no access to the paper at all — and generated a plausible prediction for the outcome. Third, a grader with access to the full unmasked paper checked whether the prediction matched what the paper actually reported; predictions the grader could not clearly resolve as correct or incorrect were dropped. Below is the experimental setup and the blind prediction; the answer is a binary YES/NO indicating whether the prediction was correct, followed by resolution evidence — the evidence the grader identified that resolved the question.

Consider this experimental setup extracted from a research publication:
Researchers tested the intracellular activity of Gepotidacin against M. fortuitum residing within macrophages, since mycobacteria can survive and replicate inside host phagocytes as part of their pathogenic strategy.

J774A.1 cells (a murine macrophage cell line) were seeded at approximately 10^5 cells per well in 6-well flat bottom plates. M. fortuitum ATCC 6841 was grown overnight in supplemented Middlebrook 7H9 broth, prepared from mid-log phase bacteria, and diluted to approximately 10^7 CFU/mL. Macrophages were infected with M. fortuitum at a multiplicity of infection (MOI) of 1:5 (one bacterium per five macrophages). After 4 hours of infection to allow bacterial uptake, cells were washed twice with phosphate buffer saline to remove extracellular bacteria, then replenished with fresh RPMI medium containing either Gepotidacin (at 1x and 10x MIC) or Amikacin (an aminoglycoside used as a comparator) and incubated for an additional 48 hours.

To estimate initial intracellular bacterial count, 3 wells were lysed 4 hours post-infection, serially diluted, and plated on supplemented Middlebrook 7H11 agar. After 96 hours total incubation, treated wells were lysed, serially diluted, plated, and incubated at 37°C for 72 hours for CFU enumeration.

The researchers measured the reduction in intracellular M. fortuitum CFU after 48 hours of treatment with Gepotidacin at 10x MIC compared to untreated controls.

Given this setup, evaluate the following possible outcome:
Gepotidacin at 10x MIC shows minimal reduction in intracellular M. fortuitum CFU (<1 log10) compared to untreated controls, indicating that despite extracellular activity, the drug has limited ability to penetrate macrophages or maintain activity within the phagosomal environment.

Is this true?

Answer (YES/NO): NO